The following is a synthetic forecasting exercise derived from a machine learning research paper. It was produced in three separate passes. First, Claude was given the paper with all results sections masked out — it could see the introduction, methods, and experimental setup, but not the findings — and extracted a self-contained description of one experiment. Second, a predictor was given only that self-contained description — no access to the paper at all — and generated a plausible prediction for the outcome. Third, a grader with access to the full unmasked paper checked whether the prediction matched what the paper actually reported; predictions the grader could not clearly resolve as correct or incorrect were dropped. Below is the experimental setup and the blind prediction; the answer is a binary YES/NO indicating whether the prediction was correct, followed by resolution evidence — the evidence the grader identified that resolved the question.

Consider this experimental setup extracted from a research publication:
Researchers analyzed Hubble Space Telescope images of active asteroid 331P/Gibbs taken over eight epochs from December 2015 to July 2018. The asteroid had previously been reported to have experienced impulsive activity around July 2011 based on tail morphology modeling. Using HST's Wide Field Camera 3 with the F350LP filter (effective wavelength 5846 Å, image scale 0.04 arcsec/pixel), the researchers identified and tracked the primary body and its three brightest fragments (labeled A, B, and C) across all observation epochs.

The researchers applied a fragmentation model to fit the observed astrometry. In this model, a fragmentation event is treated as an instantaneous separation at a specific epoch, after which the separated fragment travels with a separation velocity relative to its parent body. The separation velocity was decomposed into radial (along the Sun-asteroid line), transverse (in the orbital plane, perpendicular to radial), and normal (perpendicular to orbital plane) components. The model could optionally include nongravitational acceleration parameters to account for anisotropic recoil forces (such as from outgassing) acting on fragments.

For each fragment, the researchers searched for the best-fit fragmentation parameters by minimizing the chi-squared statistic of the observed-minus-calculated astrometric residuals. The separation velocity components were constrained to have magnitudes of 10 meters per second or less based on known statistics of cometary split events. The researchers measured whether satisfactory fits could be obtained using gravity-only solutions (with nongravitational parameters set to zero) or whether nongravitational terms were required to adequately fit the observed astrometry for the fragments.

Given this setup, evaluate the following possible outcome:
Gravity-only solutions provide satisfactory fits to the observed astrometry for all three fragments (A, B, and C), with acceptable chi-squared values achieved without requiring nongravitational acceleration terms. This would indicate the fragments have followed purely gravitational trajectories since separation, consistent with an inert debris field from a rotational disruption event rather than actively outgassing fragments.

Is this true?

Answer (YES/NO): YES